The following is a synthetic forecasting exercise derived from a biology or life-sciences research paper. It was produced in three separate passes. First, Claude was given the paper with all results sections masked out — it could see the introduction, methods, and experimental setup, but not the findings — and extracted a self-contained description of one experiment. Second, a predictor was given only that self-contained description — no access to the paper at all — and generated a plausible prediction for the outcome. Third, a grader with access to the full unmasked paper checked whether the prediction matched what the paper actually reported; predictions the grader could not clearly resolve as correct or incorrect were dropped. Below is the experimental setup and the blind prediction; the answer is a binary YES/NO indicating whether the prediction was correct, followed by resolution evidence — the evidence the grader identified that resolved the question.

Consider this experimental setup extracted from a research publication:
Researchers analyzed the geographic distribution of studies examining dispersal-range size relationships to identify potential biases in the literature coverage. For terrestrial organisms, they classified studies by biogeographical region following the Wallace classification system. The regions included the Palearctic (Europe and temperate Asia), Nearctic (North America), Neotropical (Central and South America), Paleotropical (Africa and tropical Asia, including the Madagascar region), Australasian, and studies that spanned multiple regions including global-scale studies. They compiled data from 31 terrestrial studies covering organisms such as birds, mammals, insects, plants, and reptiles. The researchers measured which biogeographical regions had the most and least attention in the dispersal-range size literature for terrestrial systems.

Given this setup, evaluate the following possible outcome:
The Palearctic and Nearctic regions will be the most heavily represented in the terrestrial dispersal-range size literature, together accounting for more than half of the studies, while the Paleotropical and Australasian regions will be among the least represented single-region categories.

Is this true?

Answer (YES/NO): NO